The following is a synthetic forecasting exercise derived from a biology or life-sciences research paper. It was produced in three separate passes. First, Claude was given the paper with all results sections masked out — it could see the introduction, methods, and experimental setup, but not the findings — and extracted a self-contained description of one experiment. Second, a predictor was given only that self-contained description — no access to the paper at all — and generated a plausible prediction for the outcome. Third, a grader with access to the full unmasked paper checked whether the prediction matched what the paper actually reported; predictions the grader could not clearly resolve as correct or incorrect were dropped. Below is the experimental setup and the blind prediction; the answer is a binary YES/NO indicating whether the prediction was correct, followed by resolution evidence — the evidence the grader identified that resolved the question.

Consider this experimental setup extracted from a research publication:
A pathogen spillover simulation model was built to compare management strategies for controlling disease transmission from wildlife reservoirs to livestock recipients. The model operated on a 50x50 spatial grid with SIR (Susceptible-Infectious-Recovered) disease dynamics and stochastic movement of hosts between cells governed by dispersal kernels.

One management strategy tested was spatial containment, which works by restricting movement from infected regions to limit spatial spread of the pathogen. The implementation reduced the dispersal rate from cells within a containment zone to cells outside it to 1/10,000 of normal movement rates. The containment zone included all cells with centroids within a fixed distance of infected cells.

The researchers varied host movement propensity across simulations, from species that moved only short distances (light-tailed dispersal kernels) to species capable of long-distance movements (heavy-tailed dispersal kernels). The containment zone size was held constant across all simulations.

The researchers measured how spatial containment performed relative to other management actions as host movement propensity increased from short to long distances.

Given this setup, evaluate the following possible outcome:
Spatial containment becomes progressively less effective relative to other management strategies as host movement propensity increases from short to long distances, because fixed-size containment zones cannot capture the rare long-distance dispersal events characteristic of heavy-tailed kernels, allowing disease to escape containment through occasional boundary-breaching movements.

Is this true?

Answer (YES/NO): NO